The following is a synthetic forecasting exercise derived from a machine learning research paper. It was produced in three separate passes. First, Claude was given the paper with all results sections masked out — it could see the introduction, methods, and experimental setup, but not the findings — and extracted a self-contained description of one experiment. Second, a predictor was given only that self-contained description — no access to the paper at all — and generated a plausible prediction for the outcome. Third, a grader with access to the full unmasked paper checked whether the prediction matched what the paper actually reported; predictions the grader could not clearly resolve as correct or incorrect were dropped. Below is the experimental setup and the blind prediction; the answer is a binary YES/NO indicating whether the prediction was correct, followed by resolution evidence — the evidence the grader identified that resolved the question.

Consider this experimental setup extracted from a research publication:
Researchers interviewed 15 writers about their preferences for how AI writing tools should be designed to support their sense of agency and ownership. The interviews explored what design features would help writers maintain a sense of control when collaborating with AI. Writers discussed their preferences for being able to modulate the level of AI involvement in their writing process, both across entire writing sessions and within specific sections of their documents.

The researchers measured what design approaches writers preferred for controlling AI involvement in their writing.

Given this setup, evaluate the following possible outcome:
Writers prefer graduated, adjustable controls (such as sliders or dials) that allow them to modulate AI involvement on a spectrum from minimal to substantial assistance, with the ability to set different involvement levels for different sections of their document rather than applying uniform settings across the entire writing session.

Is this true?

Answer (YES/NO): NO